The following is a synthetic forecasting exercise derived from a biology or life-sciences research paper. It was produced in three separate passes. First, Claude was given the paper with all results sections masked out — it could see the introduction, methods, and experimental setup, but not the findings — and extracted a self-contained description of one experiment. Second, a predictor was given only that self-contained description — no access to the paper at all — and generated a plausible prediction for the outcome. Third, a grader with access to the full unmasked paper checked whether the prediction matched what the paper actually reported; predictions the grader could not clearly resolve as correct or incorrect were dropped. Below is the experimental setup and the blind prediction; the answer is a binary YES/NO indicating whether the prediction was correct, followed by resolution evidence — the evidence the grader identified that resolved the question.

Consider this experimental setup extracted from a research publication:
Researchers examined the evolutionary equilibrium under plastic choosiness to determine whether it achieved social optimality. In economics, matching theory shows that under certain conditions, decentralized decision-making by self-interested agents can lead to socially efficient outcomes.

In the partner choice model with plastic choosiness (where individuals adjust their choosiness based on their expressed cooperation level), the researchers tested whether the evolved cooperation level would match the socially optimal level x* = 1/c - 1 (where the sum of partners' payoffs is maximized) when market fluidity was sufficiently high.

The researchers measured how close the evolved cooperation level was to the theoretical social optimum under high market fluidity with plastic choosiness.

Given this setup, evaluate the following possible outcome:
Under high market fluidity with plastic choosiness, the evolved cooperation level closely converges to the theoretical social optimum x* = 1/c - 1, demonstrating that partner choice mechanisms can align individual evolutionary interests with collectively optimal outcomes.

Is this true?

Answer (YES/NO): YES